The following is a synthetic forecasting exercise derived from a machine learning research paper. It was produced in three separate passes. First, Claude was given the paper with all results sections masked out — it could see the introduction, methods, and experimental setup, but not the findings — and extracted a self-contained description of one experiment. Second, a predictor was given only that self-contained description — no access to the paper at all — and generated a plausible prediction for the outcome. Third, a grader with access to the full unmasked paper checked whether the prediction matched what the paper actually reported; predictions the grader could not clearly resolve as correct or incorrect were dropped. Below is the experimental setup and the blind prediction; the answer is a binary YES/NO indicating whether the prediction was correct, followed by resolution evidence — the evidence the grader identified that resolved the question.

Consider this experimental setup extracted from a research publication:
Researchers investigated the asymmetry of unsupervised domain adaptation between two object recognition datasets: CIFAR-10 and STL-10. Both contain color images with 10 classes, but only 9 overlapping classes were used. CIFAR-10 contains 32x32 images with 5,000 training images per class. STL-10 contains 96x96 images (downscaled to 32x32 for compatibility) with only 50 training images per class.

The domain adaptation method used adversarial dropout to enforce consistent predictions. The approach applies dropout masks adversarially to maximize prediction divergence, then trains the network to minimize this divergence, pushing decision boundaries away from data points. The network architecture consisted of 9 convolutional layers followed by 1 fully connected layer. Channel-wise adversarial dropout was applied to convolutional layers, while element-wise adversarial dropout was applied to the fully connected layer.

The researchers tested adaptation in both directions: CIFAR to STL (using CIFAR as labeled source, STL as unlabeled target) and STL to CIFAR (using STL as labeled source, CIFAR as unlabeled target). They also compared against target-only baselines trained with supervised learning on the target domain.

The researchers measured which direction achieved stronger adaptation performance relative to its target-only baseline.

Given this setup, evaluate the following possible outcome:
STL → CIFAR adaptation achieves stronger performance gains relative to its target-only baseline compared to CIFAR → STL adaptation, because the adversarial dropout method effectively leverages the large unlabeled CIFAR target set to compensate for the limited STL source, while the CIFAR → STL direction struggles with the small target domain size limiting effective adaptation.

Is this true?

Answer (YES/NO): NO